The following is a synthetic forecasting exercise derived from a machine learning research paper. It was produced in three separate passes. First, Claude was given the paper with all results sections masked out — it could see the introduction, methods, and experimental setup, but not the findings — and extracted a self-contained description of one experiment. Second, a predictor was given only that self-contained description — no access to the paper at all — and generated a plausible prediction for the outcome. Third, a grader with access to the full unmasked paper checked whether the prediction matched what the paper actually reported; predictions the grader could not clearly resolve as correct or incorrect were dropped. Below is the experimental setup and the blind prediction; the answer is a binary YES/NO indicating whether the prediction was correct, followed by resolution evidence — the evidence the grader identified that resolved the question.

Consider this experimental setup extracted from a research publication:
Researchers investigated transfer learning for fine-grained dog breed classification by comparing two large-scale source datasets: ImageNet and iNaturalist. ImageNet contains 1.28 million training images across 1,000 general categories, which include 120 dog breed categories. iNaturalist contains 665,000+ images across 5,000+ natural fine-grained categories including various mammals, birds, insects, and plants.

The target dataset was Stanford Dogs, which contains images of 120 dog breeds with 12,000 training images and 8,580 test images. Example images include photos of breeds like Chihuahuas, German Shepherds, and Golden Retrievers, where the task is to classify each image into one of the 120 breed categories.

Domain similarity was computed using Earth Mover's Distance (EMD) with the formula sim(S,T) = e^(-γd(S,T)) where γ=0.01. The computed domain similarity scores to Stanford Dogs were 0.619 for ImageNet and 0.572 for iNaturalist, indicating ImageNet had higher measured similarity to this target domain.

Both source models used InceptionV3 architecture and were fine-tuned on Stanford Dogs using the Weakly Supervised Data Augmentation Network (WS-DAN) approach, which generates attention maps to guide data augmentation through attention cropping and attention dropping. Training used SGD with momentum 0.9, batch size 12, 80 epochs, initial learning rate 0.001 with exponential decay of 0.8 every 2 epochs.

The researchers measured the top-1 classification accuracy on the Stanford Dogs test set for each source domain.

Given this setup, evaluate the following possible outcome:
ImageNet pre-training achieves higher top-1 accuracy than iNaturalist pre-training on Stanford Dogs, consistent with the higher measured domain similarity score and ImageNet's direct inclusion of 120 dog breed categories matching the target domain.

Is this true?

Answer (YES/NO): YES